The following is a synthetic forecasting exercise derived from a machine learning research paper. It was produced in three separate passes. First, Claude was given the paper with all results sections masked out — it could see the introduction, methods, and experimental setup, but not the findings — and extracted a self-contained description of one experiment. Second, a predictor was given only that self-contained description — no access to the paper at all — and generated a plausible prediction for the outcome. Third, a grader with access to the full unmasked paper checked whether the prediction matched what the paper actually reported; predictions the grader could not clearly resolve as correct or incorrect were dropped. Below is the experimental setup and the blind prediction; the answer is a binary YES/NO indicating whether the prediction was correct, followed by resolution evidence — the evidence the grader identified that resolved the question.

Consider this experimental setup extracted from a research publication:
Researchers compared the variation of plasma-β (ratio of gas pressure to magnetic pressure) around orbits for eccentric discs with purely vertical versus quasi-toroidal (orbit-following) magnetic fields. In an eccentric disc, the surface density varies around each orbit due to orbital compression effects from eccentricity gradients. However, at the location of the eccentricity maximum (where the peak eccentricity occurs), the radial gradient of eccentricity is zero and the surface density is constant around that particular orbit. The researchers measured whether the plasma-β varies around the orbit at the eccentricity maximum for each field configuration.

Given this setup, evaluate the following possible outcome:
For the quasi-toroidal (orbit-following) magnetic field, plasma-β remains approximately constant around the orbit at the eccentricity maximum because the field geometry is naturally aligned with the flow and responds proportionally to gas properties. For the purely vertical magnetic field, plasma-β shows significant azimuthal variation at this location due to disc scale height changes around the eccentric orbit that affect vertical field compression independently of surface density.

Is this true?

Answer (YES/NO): NO